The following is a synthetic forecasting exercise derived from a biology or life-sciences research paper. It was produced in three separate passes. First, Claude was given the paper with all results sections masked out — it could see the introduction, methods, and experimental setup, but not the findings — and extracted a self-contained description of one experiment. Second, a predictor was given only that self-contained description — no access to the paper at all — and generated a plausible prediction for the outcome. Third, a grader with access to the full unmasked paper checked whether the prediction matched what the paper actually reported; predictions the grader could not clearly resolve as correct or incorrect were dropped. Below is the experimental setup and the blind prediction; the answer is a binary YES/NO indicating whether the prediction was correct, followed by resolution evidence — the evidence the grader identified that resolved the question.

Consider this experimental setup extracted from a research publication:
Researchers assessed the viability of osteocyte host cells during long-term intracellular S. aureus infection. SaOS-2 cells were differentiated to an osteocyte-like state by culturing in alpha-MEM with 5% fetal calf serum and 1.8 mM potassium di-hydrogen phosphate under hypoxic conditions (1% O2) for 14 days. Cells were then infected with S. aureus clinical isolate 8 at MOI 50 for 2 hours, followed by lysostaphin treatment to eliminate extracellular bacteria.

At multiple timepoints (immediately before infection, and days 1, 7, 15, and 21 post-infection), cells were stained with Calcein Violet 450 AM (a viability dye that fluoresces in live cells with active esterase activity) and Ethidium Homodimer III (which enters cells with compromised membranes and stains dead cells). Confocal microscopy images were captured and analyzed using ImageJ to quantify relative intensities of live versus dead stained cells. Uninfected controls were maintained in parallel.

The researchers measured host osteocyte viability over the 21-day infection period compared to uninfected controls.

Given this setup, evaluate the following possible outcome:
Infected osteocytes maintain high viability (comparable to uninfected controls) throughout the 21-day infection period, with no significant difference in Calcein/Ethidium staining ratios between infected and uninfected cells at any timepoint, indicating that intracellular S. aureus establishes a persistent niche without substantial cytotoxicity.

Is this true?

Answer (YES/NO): YES